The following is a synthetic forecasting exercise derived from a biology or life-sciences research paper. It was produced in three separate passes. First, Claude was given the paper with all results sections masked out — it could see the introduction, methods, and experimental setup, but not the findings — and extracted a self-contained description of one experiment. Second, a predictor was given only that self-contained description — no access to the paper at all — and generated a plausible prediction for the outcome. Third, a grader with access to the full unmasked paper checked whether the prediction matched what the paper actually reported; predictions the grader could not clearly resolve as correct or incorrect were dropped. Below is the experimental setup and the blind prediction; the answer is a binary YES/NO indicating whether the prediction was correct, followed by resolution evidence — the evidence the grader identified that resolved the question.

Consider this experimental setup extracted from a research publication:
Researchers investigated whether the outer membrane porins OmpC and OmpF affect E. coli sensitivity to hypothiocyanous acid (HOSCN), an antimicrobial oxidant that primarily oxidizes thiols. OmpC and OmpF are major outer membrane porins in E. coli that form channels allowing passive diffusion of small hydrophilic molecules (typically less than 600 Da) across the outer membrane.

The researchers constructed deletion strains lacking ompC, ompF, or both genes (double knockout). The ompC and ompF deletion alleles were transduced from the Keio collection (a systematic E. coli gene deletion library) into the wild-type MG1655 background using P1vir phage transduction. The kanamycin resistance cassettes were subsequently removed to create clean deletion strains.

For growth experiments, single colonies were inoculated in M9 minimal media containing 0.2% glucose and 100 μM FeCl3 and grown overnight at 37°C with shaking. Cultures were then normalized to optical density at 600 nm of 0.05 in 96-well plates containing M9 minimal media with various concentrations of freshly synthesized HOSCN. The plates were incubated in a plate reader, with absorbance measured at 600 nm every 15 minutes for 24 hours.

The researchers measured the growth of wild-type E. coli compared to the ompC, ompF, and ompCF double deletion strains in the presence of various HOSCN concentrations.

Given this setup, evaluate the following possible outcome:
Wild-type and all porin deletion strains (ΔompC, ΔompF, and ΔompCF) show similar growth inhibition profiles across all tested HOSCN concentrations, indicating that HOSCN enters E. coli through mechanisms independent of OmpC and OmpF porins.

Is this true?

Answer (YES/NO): NO